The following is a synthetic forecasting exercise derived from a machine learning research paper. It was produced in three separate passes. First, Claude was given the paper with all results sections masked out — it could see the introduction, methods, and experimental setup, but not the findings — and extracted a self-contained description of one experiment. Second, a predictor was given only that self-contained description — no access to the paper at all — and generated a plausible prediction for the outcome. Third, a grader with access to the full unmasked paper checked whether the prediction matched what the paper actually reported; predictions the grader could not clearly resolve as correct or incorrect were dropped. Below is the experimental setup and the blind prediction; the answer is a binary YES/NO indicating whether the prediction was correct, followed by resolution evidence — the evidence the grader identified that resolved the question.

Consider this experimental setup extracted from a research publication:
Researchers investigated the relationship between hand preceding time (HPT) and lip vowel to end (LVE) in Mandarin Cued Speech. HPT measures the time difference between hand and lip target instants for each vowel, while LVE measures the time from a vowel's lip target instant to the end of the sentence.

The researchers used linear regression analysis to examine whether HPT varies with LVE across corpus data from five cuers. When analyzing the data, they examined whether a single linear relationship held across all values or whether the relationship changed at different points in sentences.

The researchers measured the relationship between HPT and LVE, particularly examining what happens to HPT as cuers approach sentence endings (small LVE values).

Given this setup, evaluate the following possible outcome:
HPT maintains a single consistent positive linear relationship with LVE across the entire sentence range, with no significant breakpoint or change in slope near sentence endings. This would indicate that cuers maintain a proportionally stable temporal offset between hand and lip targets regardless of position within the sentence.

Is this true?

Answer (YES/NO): NO